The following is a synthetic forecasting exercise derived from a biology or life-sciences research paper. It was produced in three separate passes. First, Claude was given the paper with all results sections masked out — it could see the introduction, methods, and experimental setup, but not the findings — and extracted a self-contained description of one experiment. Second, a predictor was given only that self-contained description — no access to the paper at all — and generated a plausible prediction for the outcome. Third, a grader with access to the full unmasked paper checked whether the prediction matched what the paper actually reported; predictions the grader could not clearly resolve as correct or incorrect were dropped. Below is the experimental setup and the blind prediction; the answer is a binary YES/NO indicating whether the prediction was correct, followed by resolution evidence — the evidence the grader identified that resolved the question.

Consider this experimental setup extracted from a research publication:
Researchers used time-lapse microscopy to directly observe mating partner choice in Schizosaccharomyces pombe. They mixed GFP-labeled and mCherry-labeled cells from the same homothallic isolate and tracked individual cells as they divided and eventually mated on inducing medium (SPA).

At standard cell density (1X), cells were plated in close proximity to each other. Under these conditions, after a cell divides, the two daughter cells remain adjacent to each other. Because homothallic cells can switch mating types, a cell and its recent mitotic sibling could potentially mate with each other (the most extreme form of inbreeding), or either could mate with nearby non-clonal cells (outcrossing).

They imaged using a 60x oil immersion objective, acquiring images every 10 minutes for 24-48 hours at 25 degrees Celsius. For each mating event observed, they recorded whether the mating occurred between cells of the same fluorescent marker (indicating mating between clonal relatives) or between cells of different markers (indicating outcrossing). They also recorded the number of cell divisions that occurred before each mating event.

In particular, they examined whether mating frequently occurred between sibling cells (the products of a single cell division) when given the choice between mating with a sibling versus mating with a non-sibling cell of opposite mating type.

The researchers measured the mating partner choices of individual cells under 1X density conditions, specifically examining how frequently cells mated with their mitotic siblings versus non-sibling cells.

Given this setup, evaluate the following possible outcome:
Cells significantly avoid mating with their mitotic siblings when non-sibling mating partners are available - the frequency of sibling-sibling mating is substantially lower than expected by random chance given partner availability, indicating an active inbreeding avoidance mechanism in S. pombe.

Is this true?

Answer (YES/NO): NO